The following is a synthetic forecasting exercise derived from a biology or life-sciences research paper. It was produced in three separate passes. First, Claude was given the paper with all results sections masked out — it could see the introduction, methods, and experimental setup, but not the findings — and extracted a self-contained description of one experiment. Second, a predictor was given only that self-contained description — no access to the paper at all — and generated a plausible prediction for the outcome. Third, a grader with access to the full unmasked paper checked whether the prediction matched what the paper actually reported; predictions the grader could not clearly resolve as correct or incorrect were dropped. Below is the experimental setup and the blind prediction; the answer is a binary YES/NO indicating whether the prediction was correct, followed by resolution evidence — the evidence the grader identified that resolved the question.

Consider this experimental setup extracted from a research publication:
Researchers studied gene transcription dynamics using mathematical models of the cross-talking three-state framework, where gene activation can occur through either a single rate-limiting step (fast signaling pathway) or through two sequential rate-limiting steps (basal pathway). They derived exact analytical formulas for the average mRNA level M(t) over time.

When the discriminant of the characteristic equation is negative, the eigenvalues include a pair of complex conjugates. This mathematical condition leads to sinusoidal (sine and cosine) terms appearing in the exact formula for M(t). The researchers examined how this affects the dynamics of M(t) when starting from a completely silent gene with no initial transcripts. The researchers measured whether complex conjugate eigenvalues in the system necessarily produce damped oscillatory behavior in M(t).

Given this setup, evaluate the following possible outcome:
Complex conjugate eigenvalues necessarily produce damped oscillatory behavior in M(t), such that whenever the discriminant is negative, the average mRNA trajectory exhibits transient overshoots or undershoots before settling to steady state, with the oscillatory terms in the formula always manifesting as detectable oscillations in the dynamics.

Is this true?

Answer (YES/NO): NO